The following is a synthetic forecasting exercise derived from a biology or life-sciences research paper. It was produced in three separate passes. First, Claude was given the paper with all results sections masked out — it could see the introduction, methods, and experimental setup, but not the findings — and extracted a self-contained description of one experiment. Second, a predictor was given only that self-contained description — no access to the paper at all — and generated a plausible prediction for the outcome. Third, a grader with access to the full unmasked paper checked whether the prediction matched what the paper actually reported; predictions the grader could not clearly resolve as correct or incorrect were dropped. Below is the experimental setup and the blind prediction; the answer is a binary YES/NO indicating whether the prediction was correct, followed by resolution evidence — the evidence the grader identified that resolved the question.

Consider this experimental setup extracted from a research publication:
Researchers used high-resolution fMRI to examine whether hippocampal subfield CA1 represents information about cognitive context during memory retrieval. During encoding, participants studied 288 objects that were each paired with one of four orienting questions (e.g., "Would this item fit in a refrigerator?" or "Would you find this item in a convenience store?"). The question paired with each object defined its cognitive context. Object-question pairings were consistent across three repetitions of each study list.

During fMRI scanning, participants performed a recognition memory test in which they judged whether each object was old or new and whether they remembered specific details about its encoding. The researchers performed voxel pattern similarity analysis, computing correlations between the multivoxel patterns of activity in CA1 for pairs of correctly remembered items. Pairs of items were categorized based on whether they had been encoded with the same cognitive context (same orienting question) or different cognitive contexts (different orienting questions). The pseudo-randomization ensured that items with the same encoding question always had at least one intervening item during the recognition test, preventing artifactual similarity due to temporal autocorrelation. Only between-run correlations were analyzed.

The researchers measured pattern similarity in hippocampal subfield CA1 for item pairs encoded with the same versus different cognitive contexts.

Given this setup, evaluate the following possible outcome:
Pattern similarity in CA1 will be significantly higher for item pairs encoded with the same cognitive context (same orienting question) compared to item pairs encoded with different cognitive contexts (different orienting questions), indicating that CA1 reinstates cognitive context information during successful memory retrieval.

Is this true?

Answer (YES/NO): NO